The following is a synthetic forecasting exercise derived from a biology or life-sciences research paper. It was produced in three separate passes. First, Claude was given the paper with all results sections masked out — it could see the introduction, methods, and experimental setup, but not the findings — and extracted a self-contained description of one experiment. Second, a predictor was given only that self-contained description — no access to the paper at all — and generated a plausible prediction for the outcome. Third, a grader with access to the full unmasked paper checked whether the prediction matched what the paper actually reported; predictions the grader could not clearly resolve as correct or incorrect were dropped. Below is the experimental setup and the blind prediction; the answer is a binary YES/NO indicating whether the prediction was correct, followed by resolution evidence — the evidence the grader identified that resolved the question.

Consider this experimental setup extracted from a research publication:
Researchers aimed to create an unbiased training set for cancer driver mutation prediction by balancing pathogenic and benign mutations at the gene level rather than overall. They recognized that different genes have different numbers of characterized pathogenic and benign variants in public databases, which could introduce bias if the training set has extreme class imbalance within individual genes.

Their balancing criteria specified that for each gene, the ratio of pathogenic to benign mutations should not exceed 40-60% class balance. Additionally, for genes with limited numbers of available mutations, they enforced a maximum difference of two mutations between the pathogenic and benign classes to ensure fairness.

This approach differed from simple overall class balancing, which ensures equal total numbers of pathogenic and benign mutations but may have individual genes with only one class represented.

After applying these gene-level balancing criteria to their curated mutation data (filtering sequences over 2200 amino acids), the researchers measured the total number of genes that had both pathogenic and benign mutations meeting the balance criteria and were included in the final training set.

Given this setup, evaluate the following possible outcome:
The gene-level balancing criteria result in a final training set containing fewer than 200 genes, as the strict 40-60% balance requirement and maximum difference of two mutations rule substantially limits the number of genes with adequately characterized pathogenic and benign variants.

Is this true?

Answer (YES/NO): NO